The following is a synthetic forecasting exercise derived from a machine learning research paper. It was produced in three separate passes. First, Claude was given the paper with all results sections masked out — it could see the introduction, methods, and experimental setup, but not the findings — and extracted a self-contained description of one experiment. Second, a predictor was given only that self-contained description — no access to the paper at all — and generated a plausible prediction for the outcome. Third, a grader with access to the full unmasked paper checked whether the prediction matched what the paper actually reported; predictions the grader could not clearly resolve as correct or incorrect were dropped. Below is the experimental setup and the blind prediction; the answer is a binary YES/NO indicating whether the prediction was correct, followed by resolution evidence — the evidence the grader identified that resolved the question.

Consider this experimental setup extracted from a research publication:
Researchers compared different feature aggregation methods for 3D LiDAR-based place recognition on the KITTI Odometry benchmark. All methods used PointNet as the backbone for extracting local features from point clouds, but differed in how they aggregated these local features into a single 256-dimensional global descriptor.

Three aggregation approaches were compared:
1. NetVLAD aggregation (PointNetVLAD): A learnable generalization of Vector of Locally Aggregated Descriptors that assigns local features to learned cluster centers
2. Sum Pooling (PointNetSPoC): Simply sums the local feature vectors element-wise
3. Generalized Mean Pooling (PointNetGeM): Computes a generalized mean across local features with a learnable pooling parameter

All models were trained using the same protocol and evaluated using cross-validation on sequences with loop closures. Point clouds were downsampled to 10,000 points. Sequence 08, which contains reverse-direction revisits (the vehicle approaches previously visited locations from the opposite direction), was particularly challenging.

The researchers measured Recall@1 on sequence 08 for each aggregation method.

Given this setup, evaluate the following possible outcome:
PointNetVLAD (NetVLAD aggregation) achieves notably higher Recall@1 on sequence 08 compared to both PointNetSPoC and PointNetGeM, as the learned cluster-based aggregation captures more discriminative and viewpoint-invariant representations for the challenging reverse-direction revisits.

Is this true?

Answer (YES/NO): NO